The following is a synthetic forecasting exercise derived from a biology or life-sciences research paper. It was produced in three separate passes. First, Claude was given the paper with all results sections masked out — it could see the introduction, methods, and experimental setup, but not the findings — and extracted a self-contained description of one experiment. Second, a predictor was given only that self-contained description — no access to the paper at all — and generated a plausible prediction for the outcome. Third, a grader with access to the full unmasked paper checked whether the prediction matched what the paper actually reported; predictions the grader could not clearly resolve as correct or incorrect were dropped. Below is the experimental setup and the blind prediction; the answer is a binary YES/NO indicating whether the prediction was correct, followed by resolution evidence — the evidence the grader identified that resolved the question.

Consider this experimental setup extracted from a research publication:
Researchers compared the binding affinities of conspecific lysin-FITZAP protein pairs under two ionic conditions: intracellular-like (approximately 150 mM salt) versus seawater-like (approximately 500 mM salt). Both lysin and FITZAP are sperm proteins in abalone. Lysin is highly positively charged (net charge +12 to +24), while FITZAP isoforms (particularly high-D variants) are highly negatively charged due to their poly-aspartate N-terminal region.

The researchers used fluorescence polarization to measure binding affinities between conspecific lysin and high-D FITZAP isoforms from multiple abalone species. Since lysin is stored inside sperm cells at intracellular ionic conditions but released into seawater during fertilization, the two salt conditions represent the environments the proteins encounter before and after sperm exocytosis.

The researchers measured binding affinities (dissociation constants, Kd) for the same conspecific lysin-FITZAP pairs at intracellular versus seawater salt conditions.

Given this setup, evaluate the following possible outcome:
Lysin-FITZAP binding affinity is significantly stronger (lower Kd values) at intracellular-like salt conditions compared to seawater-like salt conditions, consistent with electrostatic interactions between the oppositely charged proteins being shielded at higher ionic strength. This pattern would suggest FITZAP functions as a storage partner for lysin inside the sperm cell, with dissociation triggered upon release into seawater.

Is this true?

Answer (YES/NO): YES